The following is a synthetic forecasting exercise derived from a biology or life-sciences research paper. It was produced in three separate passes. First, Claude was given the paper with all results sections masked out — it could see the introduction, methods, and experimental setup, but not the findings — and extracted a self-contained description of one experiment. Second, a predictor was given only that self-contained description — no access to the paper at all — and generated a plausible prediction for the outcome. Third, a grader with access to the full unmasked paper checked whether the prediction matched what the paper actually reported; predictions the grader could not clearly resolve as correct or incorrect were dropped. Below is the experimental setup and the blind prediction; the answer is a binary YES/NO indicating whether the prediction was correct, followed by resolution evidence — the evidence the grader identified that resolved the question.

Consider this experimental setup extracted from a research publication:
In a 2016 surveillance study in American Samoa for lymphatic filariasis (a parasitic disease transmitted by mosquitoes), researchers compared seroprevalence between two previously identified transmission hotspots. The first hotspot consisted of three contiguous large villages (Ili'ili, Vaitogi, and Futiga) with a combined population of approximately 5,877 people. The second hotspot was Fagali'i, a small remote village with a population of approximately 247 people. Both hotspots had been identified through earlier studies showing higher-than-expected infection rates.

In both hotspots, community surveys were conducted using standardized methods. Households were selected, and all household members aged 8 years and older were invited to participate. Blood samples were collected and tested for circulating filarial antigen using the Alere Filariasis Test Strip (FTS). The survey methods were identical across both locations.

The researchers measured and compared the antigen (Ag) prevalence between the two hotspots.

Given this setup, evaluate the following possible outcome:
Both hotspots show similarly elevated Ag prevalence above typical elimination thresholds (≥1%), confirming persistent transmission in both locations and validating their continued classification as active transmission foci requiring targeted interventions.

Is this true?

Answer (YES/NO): NO